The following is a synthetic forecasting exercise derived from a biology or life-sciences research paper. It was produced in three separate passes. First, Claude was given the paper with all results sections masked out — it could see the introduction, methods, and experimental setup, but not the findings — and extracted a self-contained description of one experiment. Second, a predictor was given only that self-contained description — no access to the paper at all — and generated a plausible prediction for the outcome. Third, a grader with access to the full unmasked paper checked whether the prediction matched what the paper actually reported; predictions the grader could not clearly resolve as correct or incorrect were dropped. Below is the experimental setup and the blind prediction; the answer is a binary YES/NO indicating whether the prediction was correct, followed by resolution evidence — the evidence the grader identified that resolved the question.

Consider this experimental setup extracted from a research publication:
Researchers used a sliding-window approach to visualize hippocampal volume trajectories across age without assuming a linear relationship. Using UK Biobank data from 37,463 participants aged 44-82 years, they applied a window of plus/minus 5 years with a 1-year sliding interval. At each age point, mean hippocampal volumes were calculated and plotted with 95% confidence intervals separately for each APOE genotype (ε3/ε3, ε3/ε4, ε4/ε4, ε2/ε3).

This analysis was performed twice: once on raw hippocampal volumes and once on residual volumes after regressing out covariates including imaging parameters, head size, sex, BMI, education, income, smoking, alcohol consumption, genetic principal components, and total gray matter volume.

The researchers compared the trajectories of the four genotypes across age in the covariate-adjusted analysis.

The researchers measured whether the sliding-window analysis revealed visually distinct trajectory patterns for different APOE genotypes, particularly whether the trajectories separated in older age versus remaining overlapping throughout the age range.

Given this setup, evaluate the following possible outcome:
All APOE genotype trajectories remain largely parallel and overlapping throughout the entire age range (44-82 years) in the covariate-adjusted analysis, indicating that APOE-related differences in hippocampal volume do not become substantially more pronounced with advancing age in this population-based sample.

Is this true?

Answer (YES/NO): NO